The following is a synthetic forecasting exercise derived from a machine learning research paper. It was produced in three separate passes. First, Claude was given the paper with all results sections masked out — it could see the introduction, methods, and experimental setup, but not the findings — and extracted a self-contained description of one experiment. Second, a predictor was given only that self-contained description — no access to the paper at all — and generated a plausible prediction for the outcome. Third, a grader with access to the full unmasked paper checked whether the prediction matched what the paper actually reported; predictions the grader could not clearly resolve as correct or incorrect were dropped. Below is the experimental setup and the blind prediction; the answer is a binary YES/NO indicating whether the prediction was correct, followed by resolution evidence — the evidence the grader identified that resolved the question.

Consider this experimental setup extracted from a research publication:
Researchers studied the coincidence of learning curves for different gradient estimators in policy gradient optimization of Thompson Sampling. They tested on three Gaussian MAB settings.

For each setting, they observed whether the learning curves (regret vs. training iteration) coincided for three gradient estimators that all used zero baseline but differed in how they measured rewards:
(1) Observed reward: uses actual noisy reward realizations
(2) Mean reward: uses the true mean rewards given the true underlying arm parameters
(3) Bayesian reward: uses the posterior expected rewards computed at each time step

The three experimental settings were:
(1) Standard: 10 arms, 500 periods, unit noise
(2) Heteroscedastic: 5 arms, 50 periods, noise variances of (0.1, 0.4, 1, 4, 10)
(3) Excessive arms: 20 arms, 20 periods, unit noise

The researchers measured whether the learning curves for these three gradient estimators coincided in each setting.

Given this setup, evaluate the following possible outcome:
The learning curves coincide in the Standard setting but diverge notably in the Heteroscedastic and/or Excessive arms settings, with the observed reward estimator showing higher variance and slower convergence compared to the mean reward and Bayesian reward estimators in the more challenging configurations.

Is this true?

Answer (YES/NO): NO